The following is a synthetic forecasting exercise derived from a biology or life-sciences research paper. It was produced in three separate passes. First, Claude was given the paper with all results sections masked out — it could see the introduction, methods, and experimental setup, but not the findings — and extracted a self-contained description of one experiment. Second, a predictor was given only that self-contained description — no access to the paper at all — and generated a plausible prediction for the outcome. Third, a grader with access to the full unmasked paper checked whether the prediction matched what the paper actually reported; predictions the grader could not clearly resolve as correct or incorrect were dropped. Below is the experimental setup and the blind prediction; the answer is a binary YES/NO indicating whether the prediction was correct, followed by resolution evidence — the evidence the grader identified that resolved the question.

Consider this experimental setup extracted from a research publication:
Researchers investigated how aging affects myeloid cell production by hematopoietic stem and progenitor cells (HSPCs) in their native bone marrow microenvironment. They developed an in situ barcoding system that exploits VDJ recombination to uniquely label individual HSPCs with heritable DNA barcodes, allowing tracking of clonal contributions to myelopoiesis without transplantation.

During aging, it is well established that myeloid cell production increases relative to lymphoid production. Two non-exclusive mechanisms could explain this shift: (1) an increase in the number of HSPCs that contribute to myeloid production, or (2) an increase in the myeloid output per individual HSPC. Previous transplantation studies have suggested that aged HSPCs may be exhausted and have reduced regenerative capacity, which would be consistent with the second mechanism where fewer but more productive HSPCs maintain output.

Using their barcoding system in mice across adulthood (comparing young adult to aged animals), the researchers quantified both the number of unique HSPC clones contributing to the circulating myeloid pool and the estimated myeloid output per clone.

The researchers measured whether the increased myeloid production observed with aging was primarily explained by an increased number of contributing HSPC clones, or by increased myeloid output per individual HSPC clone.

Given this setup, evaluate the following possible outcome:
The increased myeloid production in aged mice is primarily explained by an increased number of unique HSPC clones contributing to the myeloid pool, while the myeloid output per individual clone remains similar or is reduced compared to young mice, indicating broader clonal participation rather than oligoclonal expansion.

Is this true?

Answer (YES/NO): YES